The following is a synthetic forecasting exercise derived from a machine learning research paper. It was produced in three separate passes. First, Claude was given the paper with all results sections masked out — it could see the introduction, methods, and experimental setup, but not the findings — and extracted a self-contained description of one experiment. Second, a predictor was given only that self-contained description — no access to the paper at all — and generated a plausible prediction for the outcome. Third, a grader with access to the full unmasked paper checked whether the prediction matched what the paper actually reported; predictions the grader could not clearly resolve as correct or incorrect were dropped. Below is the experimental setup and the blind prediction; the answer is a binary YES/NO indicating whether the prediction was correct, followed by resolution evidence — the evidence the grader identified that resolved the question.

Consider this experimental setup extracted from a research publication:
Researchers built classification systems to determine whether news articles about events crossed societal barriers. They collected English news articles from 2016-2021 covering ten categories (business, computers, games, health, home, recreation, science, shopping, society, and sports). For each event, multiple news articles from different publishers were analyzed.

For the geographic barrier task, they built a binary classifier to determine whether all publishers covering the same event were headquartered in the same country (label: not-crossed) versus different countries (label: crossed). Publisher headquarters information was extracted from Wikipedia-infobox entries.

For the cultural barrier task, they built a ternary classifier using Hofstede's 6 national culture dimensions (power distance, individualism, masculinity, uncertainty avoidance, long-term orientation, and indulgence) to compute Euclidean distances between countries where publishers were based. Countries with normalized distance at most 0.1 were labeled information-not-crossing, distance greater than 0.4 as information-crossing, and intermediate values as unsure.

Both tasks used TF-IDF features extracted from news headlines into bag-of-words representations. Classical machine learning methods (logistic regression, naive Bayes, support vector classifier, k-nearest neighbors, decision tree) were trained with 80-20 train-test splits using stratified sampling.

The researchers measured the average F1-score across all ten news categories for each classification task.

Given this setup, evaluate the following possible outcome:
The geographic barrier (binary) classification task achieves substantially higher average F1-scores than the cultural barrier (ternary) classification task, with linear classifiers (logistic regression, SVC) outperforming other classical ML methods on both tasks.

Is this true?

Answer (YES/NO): NO